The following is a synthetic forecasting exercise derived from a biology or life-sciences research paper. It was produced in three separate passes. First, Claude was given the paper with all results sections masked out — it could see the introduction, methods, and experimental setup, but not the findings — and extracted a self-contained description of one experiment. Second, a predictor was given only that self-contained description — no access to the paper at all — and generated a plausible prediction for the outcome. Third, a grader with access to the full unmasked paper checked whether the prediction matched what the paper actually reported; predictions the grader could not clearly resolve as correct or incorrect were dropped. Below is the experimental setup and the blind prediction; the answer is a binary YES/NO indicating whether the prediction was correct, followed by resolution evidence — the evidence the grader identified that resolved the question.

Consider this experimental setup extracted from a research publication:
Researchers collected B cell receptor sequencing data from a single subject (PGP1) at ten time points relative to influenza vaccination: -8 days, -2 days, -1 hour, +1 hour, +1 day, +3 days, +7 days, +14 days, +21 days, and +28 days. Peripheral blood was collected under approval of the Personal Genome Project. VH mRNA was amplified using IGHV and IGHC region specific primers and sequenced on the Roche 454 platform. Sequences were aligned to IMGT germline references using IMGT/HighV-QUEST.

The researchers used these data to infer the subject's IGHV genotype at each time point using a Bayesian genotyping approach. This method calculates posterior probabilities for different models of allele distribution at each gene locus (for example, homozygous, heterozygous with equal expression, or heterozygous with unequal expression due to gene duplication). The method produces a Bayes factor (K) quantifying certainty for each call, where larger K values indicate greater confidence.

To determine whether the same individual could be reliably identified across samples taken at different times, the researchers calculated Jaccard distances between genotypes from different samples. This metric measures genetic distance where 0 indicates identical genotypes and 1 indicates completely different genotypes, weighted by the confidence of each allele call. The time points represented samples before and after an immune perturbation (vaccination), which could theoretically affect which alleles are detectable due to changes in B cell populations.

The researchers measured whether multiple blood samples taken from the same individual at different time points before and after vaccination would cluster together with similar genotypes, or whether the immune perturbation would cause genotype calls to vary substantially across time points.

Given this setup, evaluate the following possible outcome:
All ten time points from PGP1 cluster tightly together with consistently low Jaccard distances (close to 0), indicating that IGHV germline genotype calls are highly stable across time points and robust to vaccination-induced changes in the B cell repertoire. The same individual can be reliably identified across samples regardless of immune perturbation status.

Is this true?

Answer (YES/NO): YES